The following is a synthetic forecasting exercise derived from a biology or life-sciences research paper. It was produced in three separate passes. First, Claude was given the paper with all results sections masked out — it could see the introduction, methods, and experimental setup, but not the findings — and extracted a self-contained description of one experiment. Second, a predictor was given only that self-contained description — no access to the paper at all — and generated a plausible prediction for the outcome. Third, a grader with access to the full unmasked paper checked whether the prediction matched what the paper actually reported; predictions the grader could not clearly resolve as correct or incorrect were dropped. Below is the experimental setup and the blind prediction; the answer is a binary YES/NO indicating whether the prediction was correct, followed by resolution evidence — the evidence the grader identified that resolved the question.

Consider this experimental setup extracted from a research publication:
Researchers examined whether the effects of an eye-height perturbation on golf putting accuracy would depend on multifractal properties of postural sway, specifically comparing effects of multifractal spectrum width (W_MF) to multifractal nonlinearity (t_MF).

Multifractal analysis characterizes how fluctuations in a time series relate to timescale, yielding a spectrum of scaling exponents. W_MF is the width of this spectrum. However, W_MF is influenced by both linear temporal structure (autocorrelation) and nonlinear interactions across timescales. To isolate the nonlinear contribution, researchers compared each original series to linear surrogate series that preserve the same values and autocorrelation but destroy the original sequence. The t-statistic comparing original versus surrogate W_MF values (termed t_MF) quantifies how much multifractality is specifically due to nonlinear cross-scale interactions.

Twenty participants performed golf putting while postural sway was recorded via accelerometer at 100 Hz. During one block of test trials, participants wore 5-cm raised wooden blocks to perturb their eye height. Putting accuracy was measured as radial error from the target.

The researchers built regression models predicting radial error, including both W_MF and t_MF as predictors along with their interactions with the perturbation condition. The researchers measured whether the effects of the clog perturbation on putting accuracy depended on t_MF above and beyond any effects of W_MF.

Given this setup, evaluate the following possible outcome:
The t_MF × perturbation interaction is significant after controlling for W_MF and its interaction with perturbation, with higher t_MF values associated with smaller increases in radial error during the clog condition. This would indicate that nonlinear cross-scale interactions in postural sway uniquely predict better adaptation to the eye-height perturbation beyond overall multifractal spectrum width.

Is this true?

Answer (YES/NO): NO